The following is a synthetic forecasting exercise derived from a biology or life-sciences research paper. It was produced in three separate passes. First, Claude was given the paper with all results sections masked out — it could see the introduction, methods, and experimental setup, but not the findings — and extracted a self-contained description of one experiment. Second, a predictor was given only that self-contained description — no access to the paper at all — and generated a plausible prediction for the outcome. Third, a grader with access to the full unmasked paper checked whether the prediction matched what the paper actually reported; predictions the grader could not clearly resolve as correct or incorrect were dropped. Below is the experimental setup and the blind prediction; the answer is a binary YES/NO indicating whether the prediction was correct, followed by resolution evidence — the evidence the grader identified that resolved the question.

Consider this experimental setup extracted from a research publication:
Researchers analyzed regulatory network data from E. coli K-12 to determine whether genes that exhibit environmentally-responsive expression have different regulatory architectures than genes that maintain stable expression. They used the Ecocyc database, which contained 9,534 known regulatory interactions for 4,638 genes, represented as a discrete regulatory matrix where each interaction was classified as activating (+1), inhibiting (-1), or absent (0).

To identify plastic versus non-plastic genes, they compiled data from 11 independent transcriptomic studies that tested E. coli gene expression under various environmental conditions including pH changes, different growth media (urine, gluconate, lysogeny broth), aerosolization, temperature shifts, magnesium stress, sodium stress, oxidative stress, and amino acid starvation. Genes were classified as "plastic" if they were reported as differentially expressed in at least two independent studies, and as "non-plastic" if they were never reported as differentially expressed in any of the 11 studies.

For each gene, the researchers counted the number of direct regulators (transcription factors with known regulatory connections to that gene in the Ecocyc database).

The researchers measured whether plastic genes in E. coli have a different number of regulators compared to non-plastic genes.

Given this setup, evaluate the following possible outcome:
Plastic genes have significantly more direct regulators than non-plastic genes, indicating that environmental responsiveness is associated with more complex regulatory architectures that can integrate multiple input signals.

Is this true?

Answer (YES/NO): YES